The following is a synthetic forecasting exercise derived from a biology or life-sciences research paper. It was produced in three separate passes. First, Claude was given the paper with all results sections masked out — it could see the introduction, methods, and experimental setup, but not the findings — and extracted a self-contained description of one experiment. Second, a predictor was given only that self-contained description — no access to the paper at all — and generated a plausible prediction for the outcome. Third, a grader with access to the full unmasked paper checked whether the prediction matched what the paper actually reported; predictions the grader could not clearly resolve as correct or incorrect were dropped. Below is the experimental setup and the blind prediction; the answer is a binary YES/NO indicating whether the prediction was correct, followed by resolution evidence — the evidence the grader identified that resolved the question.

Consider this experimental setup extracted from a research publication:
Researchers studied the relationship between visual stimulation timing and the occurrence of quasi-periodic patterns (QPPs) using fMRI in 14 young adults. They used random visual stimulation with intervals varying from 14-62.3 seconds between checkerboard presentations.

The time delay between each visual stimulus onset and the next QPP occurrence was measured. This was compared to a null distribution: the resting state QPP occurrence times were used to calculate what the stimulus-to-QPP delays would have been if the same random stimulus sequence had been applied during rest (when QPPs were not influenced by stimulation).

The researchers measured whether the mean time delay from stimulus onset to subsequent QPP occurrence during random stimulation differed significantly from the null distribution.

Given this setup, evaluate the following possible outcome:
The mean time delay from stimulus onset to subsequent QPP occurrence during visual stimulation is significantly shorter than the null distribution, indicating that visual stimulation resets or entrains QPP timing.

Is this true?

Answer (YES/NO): NO